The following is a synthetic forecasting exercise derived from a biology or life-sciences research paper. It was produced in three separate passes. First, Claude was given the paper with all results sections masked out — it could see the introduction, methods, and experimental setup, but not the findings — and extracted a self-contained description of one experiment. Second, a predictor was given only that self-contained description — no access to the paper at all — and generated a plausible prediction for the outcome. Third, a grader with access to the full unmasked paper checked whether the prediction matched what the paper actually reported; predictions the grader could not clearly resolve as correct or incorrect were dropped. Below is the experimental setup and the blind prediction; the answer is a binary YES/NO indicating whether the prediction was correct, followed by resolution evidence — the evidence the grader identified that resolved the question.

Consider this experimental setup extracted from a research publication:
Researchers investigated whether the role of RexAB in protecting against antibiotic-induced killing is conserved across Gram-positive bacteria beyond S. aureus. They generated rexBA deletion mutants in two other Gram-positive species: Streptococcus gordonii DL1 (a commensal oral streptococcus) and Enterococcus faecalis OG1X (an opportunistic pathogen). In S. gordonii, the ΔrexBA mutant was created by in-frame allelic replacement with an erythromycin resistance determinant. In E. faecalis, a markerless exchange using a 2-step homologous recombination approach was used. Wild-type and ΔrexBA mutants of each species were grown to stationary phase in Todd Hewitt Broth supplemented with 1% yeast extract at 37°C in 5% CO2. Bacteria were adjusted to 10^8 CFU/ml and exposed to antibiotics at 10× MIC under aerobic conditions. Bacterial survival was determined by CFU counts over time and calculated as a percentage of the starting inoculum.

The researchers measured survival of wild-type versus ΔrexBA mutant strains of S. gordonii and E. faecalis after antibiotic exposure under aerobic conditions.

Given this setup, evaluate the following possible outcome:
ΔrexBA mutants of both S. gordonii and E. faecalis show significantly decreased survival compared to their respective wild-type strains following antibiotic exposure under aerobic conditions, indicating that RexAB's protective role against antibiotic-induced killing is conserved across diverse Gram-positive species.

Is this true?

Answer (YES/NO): NO